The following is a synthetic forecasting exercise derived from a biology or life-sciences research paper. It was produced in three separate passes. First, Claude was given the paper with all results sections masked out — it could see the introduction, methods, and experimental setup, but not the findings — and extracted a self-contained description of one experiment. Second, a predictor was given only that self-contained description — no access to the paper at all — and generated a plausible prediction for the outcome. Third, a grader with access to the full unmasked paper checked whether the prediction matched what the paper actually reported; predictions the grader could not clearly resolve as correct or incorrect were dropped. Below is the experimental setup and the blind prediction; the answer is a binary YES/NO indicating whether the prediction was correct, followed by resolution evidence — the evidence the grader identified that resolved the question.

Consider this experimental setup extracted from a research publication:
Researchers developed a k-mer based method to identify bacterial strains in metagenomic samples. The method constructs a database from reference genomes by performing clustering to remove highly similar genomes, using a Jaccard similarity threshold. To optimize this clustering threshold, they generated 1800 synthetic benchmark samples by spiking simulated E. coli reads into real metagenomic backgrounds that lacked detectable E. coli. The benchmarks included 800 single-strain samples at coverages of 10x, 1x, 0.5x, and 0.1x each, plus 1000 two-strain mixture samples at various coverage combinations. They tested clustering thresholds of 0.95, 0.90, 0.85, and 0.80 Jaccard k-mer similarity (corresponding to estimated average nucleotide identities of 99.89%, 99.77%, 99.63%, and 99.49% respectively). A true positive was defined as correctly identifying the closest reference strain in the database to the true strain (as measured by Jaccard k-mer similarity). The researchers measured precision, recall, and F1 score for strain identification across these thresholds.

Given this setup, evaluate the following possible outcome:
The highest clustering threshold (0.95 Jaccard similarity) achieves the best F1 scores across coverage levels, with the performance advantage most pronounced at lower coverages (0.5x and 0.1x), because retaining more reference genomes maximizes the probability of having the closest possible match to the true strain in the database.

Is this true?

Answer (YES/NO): NO